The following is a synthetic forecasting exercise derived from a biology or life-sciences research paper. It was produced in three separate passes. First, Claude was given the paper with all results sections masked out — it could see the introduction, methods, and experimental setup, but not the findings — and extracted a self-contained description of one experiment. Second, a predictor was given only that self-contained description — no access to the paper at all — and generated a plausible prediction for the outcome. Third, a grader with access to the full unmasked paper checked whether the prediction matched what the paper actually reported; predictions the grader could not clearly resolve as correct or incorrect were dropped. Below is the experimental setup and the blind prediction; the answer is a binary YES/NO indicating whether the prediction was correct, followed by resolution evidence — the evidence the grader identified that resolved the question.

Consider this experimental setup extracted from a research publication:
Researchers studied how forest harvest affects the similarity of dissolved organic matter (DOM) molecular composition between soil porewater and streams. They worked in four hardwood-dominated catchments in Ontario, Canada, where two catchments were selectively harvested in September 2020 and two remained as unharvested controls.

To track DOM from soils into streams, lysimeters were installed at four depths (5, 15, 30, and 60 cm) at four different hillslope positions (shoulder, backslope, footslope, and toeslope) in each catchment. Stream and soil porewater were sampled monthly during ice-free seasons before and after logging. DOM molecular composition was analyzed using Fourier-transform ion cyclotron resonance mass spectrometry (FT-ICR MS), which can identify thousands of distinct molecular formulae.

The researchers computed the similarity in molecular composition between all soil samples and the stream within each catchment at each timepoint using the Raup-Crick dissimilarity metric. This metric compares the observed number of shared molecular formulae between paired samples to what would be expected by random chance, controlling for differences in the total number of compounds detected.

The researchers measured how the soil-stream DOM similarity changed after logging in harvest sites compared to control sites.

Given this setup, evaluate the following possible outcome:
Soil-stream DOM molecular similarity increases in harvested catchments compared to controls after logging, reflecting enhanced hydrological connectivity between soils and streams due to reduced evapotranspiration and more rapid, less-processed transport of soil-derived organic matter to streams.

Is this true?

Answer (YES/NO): NO